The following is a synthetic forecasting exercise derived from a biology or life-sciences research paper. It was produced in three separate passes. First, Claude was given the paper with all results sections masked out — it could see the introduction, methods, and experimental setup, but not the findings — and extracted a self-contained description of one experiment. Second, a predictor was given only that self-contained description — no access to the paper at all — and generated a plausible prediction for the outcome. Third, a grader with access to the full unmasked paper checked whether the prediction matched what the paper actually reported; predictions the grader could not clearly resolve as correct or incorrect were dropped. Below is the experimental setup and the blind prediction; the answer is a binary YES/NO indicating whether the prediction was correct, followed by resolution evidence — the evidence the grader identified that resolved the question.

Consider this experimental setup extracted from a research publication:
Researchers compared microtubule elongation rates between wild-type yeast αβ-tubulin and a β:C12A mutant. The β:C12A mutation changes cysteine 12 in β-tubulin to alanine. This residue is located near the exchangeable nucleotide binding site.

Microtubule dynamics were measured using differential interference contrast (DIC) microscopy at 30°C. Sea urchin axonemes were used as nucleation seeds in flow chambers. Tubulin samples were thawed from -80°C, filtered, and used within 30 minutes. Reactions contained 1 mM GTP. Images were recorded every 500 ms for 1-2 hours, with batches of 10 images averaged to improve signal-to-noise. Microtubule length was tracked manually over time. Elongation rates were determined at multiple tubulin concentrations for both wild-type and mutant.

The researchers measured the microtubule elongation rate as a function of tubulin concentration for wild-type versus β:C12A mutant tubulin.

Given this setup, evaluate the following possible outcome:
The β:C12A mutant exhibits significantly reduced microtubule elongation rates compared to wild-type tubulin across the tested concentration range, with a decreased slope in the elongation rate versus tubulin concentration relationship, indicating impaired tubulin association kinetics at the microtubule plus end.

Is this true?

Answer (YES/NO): NO